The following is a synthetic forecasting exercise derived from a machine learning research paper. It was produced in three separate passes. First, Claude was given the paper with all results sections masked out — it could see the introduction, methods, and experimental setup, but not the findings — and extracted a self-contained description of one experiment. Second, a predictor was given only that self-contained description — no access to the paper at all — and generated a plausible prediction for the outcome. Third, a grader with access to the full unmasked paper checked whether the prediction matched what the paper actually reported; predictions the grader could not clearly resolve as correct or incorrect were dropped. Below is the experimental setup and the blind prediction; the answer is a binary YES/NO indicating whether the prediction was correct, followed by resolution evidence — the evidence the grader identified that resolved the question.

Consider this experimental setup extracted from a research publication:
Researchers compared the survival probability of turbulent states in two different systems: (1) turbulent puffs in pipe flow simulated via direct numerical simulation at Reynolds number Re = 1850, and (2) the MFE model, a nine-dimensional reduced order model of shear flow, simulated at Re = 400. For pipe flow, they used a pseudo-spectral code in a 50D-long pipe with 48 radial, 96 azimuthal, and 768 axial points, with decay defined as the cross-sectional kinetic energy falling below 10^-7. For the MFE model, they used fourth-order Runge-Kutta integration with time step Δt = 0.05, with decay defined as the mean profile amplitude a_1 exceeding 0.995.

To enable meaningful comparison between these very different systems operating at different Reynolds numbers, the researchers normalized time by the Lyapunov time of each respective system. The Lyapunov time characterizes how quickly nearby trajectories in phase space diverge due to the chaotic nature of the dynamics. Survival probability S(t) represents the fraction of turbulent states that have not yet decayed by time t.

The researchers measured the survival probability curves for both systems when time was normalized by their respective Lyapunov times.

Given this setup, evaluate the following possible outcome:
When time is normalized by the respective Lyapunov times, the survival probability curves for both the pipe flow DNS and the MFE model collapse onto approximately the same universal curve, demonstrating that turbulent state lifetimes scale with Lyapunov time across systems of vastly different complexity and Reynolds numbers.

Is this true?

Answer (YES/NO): NO